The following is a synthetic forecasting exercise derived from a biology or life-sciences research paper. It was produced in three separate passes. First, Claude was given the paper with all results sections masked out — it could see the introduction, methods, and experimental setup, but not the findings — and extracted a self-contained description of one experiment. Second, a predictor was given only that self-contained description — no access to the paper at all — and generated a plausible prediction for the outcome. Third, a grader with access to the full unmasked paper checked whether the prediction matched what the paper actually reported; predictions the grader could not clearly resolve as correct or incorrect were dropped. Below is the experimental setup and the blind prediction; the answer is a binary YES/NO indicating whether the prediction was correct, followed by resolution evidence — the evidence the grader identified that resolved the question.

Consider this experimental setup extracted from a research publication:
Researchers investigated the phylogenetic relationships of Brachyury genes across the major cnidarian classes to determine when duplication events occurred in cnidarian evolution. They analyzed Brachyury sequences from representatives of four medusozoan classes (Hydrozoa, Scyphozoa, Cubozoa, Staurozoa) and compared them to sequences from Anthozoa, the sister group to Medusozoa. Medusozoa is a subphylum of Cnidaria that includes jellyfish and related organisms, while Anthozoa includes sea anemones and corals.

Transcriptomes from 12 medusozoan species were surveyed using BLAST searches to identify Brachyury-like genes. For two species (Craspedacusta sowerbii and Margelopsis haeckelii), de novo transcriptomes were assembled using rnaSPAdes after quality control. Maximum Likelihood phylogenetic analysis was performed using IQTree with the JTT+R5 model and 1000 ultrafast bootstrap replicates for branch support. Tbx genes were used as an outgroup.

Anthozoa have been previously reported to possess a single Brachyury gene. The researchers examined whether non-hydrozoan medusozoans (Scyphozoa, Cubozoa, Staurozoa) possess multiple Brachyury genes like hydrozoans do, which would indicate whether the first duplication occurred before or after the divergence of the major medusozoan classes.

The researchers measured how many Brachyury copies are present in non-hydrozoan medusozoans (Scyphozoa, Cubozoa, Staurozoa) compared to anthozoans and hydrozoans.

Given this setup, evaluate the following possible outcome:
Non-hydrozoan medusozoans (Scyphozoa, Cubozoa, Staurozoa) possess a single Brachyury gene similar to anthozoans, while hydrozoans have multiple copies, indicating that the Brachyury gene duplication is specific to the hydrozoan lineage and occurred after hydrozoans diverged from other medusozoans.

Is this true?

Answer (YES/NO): NO